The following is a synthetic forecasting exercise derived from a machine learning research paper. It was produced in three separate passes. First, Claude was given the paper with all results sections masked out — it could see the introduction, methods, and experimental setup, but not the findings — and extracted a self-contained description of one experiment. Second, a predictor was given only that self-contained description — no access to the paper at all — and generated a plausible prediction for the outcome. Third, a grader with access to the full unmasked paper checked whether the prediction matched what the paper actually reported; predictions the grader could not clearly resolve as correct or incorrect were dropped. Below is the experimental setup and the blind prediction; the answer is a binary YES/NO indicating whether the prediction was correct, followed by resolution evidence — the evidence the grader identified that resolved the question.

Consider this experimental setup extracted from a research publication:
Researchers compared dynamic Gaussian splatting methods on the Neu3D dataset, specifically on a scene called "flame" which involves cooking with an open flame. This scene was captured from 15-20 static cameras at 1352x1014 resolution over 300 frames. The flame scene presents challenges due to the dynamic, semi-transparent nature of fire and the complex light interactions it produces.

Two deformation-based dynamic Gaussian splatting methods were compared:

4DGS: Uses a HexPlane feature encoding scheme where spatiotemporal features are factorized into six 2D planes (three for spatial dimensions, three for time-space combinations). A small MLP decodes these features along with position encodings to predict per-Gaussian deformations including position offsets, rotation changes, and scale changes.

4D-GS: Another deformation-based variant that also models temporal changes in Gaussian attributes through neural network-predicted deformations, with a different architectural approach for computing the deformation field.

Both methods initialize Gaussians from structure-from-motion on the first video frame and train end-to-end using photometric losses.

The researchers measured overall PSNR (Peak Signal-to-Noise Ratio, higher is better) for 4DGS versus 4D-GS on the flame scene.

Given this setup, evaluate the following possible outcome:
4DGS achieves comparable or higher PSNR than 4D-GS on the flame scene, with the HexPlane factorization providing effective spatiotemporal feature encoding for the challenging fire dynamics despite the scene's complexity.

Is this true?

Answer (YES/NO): NO